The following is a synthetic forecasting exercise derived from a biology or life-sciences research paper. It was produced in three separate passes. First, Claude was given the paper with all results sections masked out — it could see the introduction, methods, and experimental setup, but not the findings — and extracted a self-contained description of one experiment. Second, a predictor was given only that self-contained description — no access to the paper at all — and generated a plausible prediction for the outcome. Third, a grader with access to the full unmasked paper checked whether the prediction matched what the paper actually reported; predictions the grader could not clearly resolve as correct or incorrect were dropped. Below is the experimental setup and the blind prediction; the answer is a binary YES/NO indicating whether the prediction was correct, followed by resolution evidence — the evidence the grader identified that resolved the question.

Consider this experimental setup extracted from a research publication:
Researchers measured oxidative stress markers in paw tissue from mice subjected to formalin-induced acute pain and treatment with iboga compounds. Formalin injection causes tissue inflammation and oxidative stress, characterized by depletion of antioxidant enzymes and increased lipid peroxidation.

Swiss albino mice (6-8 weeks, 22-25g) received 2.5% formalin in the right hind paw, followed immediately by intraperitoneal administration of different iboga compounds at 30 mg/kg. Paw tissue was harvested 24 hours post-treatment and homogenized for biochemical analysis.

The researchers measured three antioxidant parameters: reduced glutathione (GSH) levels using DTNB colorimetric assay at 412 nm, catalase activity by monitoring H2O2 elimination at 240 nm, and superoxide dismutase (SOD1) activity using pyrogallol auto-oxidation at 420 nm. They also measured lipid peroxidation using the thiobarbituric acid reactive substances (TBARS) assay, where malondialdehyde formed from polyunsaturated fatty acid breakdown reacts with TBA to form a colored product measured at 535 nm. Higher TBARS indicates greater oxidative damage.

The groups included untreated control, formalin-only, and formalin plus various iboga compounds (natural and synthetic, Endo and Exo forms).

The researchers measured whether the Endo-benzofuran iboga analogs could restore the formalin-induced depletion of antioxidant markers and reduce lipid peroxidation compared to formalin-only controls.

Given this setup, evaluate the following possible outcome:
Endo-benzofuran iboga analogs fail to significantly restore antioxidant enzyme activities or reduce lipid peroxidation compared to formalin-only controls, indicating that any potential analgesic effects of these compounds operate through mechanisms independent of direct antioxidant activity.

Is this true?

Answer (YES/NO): NO